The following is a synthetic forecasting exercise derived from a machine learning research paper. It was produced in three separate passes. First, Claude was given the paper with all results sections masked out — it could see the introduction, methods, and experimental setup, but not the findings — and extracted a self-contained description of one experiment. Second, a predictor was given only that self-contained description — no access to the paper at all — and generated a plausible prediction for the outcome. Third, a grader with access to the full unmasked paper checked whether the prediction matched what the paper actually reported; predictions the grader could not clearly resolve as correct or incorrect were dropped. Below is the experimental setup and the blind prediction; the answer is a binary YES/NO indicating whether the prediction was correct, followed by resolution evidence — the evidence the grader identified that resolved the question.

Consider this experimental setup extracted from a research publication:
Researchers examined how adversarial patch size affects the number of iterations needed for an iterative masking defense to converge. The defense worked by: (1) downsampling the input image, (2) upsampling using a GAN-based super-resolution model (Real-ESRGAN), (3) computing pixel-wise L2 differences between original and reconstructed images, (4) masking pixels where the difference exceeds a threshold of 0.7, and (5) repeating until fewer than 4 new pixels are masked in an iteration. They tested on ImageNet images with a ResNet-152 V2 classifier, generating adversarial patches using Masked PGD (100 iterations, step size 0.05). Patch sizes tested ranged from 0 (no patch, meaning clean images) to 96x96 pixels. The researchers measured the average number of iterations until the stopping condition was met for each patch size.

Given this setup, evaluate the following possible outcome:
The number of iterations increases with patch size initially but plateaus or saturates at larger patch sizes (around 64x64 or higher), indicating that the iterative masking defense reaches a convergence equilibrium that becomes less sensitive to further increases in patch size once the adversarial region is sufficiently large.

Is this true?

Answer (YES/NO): NO